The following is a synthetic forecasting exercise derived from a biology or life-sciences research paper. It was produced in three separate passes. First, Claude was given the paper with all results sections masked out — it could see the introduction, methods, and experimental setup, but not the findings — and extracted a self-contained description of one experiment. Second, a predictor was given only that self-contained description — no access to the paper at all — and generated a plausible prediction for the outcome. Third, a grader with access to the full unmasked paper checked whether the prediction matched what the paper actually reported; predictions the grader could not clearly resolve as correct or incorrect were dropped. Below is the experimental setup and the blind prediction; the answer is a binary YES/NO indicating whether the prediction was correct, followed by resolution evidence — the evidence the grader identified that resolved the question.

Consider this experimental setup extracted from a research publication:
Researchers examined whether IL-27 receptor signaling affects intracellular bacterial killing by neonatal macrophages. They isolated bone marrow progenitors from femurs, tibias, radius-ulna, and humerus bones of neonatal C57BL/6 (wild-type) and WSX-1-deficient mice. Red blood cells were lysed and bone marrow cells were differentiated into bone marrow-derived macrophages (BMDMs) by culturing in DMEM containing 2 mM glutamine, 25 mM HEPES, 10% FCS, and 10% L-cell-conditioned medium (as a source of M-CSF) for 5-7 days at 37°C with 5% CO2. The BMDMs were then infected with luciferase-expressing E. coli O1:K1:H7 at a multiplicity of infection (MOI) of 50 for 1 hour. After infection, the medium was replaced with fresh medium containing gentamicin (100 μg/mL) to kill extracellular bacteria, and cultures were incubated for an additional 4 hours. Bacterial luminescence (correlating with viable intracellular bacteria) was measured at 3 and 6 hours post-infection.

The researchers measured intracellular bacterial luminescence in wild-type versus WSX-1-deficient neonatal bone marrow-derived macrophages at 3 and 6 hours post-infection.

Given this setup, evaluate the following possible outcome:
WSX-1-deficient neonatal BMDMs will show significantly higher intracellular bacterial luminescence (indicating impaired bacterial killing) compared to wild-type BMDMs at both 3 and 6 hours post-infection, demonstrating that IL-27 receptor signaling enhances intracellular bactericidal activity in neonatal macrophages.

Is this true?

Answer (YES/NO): NO